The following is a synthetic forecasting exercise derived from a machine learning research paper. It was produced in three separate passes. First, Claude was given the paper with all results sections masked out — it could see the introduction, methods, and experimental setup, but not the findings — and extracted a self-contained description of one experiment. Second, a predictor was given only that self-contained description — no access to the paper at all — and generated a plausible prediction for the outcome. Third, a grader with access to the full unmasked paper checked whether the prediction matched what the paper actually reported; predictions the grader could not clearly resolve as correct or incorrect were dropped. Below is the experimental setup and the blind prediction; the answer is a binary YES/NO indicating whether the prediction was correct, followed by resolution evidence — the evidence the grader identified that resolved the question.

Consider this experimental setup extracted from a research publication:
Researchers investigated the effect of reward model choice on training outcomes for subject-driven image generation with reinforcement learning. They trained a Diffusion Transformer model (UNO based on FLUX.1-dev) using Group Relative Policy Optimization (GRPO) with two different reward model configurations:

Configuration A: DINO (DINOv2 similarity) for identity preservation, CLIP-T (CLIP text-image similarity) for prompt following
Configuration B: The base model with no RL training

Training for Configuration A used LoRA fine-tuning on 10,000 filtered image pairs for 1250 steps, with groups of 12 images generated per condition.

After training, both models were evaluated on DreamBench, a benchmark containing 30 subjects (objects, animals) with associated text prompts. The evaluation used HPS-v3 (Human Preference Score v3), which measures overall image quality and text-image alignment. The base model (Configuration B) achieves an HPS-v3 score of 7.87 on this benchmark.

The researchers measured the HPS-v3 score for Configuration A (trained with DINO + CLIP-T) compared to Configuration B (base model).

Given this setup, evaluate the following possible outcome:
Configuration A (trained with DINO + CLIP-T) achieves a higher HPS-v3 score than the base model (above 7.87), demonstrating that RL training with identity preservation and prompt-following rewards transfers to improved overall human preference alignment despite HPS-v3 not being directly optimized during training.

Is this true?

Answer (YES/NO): NO